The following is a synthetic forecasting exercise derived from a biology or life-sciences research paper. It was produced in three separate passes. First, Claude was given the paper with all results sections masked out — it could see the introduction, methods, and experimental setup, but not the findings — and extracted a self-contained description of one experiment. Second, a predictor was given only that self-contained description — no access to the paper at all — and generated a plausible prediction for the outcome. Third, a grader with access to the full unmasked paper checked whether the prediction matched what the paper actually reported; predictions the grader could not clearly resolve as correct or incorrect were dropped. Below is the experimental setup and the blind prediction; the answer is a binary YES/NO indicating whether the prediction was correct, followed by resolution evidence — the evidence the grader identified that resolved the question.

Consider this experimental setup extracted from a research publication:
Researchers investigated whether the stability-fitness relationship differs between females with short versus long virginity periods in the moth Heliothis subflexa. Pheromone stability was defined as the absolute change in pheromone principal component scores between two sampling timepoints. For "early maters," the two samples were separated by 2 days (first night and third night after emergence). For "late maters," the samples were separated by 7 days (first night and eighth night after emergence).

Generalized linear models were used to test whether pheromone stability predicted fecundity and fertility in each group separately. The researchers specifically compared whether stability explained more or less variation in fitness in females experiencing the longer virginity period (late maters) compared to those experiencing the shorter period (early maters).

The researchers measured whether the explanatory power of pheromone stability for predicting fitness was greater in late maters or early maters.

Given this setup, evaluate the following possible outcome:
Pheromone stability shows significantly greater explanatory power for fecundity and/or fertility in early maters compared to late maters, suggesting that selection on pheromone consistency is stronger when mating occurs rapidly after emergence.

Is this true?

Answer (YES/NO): YES